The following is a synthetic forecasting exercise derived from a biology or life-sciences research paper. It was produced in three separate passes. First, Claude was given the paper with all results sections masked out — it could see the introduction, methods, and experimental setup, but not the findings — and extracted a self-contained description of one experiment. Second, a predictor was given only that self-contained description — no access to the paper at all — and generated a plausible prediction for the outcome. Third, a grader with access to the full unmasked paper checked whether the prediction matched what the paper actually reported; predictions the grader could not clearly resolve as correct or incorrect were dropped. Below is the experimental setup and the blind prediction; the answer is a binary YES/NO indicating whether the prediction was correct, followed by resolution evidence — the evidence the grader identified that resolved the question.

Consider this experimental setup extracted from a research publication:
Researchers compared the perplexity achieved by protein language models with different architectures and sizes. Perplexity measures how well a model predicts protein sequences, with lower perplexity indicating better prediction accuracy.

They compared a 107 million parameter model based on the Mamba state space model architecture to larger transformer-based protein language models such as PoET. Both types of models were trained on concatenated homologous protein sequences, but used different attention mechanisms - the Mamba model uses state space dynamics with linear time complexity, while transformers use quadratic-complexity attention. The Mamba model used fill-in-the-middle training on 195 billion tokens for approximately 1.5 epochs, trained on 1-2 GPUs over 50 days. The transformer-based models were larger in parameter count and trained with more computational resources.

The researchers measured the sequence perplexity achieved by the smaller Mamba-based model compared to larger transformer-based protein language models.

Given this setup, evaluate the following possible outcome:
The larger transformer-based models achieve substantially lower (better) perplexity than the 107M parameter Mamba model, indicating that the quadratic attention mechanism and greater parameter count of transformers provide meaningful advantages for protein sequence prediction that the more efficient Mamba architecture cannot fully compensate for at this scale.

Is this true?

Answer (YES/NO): NO